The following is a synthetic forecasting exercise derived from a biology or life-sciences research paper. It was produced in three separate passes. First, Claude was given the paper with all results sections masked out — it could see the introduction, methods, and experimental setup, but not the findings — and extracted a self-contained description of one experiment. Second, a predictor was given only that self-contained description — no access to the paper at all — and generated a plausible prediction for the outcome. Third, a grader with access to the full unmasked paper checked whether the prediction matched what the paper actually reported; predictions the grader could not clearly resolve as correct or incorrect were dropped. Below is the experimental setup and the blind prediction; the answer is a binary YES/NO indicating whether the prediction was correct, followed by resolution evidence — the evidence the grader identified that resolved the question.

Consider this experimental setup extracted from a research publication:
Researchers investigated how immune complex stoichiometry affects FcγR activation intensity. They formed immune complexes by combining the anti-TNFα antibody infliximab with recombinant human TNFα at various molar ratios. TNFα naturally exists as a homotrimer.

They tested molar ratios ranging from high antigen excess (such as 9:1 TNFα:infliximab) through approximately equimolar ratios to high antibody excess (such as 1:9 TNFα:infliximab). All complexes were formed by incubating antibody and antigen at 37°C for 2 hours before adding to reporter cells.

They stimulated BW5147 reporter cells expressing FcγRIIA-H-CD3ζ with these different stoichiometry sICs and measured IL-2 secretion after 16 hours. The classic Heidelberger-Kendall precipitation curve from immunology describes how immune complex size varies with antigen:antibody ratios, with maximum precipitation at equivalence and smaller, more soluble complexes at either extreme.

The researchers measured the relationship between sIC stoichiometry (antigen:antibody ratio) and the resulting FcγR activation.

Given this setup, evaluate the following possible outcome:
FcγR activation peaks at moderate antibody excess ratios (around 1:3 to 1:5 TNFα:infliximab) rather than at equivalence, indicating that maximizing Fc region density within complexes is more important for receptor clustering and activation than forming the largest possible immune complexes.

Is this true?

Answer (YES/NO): NO